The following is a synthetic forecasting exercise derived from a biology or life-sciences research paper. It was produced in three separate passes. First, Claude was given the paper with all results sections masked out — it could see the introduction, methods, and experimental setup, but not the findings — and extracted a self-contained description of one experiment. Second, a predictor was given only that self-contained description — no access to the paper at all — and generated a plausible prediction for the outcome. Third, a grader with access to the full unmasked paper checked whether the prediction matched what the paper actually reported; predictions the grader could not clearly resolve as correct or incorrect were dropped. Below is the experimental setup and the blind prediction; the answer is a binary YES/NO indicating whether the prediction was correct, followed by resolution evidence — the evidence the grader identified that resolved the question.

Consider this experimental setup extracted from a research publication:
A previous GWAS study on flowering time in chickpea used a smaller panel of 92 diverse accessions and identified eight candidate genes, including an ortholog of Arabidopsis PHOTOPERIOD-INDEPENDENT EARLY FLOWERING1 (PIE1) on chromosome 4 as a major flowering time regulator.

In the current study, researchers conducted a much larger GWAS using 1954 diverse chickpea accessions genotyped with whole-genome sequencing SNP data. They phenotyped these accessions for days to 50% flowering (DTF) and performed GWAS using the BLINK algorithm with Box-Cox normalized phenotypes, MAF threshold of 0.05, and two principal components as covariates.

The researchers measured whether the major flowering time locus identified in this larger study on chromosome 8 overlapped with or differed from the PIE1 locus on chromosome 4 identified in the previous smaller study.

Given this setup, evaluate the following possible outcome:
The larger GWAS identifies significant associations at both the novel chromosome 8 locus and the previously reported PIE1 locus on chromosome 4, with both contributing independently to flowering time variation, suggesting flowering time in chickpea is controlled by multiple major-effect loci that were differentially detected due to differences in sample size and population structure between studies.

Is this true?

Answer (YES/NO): NO